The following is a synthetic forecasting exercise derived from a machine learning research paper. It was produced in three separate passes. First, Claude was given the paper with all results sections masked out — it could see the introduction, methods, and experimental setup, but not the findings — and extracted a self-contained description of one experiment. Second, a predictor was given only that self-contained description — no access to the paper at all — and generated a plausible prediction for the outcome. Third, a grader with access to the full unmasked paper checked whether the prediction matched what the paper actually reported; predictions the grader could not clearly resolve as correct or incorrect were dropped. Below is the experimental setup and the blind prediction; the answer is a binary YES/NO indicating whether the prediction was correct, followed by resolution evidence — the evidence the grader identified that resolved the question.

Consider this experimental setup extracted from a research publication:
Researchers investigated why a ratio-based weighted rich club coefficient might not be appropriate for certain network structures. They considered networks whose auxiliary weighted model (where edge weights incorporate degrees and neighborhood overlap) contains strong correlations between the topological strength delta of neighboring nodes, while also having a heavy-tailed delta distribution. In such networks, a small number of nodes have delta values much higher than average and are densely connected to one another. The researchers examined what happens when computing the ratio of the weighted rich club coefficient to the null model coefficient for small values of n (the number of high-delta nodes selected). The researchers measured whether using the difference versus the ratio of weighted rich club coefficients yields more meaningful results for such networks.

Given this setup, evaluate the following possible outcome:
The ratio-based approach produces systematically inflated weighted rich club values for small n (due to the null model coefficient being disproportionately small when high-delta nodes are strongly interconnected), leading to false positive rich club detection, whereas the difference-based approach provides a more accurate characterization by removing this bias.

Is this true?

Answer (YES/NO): NO